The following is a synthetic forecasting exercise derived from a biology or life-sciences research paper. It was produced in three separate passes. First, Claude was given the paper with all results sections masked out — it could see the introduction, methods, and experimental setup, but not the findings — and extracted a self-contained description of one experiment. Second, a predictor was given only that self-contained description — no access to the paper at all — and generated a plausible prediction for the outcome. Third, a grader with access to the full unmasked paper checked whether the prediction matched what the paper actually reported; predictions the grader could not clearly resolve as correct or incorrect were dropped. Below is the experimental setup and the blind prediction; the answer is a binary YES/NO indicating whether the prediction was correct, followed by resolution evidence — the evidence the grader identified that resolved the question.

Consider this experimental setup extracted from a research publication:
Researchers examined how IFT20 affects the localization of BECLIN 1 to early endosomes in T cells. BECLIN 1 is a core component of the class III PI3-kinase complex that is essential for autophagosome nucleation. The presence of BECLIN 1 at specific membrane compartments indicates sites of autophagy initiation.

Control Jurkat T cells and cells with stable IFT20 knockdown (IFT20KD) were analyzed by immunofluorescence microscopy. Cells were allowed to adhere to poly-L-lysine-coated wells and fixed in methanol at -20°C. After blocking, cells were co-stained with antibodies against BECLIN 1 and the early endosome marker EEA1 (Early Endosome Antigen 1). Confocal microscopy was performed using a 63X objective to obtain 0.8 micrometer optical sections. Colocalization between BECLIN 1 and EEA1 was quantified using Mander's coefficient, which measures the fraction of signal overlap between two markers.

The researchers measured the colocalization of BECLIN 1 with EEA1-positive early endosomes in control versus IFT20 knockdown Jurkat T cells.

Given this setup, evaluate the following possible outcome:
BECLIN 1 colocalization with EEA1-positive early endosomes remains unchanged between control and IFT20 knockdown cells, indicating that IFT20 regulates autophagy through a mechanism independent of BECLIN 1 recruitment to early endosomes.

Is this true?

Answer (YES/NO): YES